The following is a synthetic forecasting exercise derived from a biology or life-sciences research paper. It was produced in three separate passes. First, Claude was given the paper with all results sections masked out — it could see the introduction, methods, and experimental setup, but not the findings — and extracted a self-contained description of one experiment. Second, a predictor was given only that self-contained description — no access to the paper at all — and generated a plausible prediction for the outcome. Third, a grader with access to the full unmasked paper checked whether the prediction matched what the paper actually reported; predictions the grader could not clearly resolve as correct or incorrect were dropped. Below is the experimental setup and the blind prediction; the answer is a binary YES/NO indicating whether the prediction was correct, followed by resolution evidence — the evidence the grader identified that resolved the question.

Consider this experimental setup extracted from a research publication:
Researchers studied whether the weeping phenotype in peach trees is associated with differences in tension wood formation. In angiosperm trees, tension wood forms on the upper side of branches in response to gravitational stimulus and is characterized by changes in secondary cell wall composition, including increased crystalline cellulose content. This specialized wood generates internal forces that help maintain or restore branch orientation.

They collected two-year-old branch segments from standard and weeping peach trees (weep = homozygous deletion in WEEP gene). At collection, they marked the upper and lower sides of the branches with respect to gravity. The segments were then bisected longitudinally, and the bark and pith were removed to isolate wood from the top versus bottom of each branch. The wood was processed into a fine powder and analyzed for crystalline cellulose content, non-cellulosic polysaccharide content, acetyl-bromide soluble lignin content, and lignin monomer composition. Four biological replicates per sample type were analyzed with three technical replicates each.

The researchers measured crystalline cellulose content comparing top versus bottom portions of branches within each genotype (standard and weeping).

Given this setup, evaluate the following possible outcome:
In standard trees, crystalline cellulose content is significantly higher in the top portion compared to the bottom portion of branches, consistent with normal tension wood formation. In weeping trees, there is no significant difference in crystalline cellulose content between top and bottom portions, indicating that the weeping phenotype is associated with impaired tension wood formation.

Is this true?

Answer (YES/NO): NO